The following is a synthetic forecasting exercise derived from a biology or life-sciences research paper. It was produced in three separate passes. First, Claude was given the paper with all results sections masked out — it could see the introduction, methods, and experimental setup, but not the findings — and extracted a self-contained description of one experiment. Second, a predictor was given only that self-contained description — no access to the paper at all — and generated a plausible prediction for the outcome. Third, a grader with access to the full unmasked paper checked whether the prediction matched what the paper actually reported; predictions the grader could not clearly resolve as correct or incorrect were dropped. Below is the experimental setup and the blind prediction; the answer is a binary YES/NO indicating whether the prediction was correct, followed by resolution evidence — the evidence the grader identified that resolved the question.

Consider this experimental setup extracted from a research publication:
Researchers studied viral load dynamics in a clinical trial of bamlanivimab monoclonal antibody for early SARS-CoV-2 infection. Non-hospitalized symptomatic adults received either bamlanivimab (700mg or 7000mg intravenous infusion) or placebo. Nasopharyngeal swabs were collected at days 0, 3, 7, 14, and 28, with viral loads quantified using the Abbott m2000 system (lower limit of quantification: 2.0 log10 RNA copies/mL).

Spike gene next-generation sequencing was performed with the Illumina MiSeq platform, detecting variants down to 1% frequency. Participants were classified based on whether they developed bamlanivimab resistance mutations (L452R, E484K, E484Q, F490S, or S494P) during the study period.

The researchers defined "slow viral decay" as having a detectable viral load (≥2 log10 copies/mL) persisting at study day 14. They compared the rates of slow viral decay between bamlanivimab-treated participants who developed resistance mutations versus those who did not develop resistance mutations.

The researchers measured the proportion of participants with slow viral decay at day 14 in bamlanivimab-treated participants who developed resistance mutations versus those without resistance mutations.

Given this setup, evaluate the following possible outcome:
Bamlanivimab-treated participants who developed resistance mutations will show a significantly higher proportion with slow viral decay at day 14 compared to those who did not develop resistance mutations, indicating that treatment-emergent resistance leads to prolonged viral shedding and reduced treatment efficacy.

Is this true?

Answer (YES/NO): YES